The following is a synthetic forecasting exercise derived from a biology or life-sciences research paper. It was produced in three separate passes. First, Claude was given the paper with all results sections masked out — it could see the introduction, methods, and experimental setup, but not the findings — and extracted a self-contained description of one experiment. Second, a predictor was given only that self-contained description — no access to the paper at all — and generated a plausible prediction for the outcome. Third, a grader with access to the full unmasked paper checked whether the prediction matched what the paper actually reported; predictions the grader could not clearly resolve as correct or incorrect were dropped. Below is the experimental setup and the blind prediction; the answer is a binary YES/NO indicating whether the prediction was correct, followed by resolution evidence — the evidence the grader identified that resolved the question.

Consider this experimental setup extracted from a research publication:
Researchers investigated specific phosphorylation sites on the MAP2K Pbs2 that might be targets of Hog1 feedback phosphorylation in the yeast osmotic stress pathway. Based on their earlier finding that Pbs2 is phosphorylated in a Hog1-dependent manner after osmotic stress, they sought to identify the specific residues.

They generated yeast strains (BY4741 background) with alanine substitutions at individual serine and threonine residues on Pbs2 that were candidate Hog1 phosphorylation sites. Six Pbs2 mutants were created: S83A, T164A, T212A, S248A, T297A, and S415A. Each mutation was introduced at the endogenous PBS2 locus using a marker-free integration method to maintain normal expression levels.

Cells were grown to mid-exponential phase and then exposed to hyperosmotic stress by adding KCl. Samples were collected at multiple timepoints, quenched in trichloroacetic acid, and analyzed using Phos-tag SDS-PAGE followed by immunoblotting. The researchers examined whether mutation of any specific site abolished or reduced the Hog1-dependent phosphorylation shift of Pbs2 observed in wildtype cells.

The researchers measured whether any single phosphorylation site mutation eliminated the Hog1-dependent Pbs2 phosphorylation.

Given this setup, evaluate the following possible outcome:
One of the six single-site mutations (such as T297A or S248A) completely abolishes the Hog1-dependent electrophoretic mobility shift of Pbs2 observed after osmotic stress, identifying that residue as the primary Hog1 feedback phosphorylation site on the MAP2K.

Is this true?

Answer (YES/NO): NO